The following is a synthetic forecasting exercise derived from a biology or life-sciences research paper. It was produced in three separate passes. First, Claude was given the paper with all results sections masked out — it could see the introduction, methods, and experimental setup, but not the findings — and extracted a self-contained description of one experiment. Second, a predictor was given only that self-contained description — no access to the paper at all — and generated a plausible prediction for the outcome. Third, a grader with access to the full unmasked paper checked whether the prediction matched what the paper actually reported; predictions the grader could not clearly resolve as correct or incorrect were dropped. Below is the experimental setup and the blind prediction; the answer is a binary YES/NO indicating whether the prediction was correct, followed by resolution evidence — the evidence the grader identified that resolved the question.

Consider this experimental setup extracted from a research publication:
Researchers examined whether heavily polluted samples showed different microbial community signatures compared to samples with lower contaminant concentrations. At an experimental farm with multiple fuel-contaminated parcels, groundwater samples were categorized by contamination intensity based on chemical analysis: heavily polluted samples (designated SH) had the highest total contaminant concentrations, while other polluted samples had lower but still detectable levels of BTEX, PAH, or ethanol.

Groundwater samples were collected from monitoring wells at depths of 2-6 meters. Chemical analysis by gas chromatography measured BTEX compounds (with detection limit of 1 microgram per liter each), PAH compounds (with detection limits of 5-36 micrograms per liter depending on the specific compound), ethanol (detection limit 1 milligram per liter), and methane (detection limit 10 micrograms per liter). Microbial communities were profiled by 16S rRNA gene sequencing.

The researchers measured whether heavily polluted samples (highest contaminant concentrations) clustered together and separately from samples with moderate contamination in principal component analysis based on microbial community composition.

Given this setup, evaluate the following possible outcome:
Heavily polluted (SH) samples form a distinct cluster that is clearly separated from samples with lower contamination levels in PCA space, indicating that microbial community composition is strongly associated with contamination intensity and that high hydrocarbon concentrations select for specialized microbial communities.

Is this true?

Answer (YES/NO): NO